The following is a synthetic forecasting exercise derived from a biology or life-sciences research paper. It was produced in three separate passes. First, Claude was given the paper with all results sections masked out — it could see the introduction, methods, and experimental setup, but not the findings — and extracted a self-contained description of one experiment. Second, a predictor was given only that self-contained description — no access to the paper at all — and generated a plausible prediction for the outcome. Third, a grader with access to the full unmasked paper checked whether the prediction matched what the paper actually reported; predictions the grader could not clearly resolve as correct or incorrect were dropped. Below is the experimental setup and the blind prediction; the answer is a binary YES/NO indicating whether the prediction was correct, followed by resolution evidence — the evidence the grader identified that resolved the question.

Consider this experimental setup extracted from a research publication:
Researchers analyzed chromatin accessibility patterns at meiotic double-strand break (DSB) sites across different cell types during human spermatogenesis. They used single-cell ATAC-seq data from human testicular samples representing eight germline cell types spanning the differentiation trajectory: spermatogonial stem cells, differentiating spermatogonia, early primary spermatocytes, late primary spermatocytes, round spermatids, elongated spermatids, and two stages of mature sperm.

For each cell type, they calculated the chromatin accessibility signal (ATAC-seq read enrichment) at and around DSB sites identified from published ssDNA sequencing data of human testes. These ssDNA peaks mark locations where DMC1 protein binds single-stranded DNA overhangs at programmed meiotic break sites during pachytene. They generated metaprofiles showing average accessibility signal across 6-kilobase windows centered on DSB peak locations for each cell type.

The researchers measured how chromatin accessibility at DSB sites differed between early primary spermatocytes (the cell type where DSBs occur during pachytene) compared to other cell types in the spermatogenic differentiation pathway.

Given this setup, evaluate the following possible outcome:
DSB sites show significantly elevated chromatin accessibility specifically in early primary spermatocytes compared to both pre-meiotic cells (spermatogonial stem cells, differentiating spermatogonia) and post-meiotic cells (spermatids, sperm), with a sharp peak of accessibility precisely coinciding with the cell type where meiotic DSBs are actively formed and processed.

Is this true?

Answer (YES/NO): YES